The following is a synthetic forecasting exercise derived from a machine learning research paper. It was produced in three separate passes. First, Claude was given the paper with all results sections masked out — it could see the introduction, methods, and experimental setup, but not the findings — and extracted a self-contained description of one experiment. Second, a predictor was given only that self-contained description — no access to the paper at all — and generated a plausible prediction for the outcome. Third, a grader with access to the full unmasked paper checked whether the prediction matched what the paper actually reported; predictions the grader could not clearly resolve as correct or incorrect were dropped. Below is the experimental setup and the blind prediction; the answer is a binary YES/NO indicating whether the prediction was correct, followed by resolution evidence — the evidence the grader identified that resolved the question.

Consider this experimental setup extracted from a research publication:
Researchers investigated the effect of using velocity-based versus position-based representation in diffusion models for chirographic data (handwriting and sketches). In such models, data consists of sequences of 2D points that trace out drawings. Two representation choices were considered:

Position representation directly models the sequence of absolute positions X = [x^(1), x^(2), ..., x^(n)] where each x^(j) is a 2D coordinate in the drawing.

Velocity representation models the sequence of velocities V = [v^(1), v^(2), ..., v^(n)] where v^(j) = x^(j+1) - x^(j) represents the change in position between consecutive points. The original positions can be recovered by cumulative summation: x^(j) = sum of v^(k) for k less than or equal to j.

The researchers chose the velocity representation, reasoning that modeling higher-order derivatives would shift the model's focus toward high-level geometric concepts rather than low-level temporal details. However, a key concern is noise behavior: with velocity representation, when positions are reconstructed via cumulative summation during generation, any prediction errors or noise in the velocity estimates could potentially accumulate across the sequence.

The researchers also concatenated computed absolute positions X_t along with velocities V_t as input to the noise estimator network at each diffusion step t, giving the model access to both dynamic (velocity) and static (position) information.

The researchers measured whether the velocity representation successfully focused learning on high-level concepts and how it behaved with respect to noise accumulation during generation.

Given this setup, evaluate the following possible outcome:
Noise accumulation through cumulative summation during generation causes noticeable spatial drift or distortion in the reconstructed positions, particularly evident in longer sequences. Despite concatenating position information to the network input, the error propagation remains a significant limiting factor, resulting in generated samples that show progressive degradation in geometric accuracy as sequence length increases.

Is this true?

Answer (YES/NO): NO